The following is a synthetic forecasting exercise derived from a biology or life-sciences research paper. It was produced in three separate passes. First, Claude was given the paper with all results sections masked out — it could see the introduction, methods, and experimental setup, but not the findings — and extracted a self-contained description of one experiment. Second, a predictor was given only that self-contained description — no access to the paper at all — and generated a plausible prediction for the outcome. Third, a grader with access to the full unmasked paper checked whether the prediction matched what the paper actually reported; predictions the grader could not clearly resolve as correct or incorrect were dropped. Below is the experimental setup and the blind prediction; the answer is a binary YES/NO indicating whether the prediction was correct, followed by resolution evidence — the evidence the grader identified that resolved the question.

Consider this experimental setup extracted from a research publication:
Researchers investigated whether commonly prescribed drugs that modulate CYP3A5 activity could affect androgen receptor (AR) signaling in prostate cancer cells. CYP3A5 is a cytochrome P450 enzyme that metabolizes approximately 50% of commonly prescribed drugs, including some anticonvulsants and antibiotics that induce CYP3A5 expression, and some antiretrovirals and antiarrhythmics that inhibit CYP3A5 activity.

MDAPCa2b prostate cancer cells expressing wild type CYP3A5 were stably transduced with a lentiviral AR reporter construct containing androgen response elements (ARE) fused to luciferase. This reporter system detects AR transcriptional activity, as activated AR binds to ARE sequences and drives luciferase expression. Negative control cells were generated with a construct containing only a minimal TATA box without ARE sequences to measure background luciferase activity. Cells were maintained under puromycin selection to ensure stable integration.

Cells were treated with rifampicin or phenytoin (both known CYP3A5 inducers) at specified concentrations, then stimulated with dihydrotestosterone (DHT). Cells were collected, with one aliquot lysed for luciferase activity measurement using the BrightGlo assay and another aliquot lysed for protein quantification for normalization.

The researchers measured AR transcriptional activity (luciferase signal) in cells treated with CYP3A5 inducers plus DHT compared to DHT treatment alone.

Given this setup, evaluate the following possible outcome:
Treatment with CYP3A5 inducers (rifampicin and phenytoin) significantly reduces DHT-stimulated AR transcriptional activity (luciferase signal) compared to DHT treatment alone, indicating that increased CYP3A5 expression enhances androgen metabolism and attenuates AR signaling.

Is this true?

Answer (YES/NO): NO